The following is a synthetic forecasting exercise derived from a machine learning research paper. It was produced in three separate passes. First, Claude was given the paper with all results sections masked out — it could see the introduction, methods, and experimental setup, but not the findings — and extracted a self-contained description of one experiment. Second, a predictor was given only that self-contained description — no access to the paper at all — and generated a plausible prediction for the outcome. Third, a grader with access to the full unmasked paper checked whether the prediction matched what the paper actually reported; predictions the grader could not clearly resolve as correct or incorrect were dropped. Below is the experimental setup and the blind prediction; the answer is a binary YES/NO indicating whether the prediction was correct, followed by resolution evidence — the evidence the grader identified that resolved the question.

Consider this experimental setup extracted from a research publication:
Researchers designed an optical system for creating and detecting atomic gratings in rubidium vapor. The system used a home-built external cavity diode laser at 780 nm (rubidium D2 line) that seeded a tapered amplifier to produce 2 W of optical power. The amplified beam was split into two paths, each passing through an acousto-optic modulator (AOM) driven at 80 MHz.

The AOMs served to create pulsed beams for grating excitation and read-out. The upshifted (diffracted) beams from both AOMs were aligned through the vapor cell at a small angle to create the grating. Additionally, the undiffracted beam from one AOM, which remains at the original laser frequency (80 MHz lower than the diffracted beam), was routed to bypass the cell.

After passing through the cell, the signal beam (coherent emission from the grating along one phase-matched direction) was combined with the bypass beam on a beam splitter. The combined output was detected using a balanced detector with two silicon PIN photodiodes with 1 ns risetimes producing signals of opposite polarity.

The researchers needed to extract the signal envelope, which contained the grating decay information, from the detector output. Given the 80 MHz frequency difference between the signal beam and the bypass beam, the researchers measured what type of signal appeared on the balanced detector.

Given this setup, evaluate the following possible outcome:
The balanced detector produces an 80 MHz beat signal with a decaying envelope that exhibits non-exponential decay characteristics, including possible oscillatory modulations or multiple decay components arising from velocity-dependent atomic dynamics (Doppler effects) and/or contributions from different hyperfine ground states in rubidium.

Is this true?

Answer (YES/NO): NO